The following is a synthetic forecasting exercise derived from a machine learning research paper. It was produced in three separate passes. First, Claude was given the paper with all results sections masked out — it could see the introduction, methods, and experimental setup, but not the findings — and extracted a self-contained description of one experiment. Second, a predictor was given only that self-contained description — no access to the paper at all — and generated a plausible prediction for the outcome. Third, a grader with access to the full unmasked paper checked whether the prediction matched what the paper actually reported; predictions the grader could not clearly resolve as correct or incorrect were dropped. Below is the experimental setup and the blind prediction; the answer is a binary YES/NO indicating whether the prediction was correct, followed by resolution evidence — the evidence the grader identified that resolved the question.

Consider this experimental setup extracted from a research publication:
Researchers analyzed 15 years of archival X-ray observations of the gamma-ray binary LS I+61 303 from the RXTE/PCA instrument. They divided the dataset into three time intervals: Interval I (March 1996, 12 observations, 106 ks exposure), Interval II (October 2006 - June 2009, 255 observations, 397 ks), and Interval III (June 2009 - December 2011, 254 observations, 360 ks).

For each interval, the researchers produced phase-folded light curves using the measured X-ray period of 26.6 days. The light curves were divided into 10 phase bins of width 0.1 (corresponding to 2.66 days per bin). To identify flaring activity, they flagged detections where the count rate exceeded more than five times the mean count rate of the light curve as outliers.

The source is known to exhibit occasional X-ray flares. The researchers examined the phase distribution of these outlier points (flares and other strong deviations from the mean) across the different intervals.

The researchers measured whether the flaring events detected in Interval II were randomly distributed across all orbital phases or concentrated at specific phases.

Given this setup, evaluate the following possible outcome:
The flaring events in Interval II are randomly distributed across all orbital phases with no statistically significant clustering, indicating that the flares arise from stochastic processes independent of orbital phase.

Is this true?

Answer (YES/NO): NO